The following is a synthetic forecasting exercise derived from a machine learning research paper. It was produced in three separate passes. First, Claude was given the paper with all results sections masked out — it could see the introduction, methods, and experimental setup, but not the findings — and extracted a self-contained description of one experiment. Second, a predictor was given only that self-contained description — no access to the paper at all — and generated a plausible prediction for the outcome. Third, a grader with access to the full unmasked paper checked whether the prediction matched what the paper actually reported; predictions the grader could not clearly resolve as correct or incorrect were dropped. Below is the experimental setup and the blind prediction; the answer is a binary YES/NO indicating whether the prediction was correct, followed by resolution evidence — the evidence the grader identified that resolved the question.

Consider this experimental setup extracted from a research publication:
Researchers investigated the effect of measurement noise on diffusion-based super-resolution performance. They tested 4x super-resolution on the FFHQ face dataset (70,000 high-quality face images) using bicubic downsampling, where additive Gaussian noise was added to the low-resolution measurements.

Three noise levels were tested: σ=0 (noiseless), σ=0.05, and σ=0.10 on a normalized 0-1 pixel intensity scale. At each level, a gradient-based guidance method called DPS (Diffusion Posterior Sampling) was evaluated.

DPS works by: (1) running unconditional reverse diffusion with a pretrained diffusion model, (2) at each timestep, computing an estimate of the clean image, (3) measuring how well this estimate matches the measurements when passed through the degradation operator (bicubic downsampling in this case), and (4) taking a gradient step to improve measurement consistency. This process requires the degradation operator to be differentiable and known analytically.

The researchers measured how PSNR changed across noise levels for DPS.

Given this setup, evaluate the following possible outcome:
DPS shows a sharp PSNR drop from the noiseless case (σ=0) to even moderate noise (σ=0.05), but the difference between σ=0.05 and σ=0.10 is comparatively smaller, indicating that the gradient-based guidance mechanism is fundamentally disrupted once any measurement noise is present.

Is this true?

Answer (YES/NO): NO